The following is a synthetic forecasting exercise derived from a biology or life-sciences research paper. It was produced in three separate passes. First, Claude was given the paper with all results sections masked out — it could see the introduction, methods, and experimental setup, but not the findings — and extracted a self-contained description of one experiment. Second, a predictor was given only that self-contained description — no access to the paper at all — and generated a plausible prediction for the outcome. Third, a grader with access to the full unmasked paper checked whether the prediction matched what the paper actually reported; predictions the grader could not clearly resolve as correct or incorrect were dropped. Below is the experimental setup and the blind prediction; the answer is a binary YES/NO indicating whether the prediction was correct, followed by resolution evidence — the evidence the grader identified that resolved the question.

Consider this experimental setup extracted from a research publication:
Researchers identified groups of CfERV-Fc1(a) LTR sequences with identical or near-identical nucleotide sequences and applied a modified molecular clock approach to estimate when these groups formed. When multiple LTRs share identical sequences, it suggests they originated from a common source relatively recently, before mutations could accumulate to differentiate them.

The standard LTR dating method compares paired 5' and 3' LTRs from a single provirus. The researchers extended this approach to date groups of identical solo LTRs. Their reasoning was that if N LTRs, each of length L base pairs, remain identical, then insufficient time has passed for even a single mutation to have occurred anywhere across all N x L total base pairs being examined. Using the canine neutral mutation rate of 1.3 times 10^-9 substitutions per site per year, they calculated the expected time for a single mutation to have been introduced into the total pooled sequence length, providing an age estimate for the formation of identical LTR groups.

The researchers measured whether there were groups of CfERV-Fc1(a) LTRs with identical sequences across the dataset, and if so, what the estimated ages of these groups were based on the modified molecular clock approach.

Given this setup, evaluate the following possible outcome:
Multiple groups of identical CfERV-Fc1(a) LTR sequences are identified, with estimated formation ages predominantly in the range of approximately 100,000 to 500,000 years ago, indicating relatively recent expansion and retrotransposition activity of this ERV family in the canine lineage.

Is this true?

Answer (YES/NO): NO